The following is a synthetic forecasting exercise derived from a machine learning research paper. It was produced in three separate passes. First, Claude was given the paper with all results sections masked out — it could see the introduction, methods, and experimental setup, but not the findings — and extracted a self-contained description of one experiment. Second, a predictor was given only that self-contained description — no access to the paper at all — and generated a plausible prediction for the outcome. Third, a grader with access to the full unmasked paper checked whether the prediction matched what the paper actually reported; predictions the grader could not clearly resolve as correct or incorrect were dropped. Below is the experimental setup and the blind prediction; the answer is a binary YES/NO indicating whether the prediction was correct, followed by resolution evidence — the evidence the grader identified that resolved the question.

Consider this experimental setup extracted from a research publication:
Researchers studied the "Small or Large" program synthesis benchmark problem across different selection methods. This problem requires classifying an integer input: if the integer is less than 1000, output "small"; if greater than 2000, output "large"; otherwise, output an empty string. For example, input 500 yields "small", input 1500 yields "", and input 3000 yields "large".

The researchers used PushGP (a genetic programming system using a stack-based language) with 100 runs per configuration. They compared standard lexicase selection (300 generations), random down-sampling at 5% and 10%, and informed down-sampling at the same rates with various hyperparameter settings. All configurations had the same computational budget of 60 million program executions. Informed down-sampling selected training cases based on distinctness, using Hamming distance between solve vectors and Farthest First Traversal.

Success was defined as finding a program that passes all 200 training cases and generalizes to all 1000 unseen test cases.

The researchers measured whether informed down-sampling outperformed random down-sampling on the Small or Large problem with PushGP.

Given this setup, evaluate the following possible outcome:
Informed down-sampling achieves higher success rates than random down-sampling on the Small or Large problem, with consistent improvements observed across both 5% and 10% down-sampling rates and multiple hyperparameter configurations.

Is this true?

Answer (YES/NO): NO